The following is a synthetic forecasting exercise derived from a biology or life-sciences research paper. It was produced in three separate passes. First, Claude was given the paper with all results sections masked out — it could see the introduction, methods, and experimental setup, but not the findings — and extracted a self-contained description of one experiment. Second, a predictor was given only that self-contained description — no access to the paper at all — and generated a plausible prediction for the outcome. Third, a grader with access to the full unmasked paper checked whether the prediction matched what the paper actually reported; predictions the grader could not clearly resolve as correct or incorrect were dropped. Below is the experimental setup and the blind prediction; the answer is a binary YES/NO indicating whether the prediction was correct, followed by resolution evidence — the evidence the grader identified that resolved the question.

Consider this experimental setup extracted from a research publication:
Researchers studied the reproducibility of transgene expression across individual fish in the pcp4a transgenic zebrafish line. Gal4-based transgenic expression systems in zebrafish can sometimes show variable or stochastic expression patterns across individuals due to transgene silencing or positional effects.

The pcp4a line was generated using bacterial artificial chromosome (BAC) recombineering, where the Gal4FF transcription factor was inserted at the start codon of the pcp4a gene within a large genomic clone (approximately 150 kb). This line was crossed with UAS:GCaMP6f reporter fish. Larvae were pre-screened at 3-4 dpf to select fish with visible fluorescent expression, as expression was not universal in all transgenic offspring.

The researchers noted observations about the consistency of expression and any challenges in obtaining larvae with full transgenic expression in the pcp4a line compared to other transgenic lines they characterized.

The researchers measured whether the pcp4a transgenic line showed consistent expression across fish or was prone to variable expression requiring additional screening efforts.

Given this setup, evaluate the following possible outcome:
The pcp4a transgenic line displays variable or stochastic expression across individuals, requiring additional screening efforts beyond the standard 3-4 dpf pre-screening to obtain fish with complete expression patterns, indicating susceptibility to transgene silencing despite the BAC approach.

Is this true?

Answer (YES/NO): YES